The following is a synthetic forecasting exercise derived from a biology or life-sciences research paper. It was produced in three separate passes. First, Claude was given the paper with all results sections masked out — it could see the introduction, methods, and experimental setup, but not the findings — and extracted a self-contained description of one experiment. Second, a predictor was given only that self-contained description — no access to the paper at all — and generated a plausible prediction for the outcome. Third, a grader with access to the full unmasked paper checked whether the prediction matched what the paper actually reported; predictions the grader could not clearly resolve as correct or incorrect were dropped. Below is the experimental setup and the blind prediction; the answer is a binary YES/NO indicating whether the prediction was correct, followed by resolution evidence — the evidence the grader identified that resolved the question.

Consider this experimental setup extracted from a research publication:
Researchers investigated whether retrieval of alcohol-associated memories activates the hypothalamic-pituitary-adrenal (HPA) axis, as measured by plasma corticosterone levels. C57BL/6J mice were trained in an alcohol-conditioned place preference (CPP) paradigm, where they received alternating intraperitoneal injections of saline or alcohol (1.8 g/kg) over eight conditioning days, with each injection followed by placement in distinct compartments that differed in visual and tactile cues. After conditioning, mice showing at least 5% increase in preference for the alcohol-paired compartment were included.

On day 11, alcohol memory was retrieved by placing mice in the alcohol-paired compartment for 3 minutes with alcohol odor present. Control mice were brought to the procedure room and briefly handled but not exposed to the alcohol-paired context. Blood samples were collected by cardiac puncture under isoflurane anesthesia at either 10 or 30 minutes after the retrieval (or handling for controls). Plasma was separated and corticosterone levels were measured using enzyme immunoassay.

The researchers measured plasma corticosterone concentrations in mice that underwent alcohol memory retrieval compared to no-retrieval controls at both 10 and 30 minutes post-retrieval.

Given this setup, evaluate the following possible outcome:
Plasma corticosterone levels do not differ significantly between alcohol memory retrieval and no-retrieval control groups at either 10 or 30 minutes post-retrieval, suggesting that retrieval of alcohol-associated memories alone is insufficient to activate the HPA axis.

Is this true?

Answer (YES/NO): NO